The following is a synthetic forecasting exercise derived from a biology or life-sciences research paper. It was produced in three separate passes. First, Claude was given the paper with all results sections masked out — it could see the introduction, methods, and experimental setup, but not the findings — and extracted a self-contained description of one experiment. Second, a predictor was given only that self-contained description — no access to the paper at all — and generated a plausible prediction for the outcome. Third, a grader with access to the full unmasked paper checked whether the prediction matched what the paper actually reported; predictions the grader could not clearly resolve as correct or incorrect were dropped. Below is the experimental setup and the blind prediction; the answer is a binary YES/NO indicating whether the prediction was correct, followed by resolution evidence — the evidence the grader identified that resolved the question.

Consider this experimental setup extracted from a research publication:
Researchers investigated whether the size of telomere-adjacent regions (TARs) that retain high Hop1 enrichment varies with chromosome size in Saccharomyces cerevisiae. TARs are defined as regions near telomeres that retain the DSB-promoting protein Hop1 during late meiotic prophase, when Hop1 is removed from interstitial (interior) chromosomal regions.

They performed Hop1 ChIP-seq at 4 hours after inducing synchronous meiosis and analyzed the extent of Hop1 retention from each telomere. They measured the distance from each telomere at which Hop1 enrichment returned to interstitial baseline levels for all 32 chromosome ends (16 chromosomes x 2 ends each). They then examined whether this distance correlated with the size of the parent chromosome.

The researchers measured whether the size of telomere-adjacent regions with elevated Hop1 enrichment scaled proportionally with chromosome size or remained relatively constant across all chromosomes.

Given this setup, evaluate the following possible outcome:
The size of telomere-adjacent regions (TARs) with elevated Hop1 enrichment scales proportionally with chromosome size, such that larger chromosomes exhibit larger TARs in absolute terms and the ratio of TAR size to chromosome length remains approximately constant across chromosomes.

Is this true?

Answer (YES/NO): NO